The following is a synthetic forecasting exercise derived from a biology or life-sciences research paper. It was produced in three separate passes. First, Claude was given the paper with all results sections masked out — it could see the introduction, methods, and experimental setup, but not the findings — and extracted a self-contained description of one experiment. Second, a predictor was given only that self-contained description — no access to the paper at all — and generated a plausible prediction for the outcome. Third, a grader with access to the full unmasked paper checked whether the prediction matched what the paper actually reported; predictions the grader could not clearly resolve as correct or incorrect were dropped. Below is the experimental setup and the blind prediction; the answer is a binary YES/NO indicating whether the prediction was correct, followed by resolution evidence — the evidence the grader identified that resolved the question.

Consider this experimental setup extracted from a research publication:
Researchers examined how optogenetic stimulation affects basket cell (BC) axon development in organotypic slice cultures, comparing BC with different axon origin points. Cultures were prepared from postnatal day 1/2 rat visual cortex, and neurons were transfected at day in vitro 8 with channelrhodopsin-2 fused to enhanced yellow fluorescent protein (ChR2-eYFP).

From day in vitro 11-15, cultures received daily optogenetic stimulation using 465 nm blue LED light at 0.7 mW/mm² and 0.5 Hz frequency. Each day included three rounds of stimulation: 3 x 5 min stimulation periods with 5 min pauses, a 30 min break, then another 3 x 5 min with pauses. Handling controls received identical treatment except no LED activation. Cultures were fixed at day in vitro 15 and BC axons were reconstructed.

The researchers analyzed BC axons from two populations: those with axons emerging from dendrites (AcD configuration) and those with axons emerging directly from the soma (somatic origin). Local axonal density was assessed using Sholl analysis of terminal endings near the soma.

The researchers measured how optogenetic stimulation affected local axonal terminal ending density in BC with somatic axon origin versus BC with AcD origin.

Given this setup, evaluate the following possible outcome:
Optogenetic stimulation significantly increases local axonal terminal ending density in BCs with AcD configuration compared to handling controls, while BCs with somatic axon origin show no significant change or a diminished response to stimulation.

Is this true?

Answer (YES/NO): NO